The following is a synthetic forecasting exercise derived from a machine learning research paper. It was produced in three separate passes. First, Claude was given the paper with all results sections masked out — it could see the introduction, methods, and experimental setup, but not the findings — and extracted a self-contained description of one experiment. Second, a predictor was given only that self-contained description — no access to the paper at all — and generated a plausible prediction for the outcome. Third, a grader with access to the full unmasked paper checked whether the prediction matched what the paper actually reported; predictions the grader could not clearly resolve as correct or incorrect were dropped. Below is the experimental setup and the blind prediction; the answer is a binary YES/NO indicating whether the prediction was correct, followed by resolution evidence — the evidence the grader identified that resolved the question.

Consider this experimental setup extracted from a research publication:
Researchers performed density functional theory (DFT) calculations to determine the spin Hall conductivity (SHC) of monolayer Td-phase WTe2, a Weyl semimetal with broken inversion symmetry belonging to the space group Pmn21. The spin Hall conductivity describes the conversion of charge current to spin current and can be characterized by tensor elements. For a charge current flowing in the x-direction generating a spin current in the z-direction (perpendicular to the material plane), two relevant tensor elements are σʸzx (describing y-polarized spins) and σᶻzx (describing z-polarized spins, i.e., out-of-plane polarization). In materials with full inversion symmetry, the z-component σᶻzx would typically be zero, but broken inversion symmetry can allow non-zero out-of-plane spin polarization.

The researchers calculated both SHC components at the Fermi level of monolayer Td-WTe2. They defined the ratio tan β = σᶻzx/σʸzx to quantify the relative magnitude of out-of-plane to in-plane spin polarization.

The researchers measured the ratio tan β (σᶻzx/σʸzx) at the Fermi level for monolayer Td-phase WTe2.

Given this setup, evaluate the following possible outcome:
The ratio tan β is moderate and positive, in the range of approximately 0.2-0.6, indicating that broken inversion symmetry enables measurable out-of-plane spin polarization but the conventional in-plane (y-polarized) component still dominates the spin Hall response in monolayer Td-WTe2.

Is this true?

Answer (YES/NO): NO